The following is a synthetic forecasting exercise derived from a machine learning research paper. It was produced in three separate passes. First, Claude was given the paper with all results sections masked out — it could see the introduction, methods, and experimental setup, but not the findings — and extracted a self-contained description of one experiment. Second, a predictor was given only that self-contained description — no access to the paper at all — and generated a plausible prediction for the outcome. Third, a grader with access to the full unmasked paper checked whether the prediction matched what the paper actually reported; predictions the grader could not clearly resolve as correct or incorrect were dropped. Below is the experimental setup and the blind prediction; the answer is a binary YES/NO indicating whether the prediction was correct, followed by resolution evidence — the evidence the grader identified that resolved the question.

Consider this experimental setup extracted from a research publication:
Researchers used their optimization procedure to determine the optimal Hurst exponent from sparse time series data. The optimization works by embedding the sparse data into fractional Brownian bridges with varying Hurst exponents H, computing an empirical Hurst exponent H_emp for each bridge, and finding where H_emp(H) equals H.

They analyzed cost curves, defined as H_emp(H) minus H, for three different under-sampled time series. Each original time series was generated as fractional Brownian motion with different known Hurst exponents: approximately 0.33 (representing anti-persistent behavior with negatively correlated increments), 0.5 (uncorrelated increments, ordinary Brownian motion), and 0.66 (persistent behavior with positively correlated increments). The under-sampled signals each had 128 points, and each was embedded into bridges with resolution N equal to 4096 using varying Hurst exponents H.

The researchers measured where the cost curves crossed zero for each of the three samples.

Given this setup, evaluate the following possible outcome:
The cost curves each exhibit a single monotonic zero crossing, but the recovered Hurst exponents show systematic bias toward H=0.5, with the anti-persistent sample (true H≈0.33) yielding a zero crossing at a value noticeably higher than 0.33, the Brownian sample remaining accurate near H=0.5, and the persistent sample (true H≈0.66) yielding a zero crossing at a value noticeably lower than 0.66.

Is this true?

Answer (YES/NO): NO